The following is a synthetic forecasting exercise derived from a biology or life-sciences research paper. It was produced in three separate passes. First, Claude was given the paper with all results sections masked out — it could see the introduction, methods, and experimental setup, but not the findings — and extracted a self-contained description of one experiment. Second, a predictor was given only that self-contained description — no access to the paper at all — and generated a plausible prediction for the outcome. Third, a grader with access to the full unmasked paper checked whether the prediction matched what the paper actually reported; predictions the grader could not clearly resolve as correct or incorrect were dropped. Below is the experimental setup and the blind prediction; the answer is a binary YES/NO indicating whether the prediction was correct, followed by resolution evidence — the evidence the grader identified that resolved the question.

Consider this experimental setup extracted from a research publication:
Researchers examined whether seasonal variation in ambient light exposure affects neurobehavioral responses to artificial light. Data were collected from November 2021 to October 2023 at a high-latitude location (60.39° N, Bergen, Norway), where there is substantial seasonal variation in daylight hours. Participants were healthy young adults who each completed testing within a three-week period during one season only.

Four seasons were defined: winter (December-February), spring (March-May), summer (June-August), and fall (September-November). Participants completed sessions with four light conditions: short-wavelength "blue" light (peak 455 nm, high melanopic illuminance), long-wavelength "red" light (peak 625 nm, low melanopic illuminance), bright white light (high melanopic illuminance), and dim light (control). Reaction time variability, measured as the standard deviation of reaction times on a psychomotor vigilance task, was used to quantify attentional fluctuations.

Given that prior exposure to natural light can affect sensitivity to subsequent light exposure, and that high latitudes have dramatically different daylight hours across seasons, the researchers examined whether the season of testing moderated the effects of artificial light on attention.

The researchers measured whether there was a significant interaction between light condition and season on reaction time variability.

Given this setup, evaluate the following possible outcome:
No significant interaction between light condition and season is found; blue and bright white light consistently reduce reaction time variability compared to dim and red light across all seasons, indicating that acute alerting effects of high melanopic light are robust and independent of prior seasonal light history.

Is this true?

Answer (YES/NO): NO